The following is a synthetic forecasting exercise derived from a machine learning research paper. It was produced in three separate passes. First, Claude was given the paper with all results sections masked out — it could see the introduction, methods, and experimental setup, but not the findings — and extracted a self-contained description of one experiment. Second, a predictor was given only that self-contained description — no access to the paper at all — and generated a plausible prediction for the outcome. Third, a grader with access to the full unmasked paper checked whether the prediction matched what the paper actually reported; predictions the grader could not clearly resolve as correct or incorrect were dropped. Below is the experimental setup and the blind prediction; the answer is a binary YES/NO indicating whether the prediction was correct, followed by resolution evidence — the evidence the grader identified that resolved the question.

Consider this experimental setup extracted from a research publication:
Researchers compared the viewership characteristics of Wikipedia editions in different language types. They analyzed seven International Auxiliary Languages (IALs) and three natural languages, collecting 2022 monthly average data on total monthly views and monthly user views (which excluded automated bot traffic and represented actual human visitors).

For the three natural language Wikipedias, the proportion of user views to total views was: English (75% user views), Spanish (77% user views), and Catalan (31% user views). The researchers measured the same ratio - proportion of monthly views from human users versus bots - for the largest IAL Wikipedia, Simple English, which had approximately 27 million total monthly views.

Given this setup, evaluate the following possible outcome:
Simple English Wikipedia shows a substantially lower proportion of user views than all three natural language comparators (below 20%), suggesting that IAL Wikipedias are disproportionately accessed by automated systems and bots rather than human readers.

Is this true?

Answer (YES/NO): NO